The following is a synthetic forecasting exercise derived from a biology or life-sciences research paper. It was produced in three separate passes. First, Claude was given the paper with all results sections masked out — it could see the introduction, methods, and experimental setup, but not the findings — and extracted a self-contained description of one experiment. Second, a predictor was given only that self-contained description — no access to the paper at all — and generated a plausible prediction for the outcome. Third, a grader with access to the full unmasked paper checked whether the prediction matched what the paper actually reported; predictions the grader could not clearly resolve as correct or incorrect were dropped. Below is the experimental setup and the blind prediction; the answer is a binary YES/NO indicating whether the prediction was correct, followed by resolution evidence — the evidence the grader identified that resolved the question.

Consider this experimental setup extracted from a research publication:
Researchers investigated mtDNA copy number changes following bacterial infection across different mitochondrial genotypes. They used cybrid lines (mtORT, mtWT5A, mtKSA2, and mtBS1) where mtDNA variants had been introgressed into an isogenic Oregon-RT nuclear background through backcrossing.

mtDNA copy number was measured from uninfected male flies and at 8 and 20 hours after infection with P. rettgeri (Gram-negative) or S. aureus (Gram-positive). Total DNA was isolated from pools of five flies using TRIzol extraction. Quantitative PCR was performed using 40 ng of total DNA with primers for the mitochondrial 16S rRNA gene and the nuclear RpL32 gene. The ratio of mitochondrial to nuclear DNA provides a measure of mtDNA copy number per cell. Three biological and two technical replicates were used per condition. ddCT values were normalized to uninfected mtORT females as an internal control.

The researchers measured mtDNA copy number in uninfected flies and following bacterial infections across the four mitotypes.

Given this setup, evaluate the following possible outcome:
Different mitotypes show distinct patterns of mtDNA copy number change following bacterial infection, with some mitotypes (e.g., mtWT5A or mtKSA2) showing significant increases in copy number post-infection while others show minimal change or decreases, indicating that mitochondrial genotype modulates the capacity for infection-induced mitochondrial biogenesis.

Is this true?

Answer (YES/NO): NO